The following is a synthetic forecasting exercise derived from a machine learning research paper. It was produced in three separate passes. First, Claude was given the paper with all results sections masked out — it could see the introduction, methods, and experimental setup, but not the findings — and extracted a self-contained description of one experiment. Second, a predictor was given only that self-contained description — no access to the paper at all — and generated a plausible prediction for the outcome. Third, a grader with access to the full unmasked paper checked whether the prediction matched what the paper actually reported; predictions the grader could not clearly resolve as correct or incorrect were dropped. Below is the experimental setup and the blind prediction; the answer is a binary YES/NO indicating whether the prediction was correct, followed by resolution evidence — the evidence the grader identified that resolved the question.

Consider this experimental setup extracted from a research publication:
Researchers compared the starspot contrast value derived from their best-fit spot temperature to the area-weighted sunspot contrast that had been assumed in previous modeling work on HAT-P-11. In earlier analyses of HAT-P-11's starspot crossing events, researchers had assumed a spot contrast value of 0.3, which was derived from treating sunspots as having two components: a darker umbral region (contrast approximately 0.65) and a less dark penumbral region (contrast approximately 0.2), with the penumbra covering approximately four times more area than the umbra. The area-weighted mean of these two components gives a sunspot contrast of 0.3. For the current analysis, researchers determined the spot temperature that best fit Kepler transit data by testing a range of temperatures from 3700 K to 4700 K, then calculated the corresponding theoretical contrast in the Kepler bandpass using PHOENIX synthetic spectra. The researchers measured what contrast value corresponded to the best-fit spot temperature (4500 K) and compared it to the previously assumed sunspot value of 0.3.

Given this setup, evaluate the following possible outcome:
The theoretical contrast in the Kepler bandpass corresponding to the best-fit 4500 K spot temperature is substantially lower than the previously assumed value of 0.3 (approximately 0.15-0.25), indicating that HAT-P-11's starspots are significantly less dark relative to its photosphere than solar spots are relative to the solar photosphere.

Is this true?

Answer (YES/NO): NO